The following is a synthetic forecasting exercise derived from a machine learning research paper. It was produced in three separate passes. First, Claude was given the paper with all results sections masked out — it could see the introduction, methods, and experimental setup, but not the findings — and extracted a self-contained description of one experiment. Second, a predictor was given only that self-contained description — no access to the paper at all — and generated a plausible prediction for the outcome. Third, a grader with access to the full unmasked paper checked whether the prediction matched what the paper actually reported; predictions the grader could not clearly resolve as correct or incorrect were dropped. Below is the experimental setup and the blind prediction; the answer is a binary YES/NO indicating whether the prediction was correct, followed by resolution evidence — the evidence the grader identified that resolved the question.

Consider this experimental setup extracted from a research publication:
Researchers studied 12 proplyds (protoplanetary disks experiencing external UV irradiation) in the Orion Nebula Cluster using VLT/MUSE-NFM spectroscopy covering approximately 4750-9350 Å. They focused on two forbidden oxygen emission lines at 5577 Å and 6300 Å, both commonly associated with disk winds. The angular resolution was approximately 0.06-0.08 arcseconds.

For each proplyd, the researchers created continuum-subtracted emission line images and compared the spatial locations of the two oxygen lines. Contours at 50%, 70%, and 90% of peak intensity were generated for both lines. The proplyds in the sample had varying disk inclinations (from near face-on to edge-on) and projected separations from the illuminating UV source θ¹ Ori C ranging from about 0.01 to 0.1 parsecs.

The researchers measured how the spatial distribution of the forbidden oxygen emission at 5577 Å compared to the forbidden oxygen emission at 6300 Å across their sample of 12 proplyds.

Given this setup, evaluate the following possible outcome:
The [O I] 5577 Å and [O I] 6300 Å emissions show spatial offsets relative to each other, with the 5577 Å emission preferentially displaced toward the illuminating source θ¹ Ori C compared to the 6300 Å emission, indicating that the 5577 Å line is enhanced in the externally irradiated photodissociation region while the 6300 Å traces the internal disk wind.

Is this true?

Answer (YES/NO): NO